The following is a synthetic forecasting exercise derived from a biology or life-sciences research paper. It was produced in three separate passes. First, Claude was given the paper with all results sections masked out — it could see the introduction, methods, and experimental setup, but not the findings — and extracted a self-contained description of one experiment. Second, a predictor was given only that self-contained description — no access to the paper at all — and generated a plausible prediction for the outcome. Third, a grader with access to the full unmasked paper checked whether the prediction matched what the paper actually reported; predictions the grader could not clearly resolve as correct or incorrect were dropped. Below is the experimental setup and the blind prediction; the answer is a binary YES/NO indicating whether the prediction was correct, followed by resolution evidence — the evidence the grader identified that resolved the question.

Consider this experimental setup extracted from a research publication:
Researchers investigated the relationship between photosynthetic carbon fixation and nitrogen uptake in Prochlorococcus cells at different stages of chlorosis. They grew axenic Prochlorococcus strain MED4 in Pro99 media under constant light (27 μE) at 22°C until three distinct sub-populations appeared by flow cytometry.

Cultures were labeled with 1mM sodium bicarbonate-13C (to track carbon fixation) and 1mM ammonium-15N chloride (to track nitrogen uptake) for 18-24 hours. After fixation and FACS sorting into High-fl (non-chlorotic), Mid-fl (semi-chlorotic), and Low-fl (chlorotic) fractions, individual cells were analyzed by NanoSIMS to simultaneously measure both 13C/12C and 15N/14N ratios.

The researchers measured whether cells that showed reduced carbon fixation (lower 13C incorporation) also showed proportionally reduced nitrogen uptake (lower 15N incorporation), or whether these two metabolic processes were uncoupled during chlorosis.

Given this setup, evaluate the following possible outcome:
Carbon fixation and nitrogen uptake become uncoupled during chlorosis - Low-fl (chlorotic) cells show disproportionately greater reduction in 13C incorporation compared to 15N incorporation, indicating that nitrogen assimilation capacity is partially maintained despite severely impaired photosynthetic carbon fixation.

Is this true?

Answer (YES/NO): NO